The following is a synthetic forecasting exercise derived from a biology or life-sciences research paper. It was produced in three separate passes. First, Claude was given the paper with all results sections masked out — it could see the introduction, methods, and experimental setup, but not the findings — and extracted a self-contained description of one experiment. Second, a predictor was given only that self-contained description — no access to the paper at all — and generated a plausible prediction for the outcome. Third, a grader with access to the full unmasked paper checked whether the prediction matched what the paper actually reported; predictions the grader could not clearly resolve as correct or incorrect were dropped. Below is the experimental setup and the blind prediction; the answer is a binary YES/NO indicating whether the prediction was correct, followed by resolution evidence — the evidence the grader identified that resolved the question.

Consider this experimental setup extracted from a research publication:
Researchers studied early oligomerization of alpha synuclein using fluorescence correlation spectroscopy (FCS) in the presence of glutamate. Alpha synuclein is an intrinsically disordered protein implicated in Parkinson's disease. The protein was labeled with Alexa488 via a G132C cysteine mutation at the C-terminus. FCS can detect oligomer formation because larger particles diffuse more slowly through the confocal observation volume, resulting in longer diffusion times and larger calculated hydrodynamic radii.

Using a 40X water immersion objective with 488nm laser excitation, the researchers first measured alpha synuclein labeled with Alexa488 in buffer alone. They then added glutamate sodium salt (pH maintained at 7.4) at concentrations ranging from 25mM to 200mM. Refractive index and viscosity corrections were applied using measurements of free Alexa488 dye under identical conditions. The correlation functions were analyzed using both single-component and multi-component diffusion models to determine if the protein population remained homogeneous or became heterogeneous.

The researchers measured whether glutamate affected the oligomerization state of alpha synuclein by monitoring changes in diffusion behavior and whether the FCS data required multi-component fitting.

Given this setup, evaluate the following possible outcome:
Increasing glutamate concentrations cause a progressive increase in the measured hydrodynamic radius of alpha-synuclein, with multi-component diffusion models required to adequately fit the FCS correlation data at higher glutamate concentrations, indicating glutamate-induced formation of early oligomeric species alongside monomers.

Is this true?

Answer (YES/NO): YES